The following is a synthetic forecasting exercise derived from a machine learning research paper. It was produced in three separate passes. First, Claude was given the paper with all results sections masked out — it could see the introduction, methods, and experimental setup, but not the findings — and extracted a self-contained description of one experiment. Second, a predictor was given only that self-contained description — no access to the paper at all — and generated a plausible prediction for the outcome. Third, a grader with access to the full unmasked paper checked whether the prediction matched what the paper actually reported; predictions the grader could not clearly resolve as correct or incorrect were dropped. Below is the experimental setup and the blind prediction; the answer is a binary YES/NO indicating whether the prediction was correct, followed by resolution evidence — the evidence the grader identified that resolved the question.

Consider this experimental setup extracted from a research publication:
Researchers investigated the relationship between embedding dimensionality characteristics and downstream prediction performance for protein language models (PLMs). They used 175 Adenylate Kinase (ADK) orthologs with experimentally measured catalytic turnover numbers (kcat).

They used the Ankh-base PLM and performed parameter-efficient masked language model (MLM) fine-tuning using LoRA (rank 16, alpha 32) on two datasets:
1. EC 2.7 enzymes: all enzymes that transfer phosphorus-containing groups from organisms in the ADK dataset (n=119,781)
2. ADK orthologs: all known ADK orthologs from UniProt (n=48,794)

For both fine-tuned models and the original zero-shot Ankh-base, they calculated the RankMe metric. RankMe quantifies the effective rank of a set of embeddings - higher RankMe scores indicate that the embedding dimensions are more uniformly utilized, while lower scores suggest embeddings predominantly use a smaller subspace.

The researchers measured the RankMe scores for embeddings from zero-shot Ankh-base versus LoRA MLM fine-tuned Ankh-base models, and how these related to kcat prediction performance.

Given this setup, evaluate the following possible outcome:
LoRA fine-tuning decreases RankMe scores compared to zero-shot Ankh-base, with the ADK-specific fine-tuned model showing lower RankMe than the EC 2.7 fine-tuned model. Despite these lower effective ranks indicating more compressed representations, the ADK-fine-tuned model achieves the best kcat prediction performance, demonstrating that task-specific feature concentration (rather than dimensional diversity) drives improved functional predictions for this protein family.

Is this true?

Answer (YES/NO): NO